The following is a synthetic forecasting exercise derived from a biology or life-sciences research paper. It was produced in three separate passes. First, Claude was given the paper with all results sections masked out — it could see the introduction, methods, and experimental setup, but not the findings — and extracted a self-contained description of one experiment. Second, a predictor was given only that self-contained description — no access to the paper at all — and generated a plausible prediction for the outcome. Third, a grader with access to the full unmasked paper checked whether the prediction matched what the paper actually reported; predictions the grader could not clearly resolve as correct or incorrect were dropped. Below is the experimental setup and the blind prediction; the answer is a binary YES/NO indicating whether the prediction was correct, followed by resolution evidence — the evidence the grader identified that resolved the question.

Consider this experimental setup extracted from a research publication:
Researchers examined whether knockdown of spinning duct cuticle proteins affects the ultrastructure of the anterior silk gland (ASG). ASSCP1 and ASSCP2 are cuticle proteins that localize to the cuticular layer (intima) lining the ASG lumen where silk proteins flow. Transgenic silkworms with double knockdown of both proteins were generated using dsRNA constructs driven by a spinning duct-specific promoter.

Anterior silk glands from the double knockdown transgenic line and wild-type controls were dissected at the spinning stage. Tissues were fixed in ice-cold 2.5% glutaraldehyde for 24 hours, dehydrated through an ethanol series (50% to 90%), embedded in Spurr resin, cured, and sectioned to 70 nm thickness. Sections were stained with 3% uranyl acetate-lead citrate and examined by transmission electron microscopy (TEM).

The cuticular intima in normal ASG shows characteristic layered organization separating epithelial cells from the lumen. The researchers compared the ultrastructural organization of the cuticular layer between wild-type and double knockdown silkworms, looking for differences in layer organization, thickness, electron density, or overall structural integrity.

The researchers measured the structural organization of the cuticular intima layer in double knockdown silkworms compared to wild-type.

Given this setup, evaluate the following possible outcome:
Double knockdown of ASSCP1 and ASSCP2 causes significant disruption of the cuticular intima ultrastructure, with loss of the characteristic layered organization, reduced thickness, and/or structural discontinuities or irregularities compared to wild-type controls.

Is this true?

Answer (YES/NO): YES